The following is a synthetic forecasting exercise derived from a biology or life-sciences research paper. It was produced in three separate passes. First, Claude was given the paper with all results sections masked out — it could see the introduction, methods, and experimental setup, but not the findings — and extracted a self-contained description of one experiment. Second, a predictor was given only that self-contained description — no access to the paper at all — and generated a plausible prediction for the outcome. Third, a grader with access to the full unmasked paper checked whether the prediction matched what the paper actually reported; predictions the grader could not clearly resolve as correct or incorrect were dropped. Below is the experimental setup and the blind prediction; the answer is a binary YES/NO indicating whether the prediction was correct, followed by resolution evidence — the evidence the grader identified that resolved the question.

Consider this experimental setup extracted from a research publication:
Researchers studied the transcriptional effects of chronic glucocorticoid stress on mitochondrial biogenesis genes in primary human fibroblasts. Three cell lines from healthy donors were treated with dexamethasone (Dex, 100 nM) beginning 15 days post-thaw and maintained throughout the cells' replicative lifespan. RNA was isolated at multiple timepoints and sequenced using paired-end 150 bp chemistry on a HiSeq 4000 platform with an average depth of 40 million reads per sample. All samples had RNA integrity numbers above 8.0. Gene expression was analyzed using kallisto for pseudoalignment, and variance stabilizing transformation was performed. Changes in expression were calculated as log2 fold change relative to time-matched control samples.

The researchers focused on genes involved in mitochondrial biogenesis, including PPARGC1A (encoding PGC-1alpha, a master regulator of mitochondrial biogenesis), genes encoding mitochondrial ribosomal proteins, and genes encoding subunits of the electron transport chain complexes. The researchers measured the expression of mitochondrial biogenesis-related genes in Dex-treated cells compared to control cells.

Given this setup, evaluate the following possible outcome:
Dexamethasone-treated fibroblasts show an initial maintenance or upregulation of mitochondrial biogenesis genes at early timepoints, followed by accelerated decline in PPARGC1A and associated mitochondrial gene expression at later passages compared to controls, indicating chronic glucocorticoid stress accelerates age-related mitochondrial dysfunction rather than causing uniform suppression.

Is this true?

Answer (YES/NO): NO